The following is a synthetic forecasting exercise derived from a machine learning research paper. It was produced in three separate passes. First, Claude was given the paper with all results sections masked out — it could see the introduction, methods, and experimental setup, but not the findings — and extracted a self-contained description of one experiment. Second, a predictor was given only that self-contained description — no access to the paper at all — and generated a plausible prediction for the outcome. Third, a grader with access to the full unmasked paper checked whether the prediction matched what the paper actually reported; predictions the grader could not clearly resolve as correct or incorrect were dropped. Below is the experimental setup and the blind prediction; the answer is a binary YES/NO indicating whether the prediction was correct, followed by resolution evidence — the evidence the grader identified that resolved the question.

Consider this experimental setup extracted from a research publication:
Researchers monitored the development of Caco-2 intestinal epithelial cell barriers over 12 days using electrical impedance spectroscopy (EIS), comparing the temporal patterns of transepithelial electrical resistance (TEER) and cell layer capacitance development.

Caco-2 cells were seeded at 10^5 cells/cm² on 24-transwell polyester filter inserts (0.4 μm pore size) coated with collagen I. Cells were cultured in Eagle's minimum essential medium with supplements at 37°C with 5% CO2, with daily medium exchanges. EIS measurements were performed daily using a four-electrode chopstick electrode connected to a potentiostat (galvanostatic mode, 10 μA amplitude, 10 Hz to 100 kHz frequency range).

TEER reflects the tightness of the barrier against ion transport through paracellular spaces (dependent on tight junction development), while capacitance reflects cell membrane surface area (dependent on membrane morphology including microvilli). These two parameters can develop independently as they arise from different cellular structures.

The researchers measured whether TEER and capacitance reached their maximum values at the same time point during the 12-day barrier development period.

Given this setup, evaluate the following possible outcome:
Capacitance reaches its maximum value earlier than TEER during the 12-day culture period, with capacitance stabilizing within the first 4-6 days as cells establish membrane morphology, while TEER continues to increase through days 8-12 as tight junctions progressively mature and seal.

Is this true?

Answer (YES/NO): NO